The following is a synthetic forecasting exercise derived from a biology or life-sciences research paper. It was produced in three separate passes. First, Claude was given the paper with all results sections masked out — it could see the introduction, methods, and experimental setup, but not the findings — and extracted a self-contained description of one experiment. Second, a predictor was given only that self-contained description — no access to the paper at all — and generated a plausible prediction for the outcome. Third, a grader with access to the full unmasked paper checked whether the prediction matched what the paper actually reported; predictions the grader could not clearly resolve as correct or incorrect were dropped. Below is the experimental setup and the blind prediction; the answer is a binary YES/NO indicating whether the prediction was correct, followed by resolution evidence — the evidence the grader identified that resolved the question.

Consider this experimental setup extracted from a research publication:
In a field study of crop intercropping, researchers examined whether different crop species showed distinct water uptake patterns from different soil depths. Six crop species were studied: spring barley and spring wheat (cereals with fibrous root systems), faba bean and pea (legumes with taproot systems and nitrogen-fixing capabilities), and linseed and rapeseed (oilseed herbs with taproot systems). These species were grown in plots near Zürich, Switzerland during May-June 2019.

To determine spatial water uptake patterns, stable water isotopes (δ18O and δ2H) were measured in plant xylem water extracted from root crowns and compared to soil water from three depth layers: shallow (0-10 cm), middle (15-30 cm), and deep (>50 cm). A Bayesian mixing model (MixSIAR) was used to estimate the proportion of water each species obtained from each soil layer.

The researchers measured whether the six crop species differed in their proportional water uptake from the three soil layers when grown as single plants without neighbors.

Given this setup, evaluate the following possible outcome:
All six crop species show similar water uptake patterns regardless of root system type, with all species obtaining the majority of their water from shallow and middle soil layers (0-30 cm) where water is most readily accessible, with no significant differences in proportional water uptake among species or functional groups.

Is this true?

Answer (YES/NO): NO